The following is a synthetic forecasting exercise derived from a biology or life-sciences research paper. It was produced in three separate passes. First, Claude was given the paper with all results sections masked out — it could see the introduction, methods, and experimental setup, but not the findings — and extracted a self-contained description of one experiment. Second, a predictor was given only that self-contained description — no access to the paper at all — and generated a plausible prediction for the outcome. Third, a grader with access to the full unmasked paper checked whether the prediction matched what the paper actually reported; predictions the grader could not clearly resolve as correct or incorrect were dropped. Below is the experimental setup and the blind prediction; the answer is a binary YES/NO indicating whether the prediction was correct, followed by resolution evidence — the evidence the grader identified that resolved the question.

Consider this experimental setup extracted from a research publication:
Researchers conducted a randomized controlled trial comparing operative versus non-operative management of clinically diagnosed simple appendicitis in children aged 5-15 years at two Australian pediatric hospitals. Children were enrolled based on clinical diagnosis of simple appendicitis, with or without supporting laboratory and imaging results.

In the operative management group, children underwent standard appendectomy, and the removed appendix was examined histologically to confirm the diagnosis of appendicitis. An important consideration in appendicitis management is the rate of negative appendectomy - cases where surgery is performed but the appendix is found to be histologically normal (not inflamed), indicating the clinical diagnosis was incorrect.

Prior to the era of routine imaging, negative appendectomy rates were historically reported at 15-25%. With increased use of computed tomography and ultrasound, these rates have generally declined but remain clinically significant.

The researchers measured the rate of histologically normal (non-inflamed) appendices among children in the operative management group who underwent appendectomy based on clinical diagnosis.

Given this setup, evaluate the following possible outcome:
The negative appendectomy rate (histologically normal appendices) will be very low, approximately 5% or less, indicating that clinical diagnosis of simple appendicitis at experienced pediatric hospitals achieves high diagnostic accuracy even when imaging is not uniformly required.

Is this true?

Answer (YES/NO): NO